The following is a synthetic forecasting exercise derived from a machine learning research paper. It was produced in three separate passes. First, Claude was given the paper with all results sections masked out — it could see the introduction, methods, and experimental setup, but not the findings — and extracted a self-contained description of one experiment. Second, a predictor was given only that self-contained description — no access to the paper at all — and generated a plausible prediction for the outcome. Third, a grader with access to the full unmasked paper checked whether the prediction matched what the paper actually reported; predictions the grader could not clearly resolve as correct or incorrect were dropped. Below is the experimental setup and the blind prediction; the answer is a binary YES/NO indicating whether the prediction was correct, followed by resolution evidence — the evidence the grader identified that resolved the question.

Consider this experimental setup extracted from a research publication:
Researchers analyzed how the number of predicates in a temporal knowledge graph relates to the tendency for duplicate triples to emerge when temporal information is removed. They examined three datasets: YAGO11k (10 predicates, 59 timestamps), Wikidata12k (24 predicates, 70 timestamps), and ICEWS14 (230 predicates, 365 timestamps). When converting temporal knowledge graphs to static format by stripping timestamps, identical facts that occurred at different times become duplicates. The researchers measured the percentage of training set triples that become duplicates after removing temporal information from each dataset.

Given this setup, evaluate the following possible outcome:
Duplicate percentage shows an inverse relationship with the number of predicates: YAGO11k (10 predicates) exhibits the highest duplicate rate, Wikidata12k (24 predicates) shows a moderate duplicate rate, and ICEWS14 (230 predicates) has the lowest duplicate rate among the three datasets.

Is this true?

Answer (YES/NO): NO